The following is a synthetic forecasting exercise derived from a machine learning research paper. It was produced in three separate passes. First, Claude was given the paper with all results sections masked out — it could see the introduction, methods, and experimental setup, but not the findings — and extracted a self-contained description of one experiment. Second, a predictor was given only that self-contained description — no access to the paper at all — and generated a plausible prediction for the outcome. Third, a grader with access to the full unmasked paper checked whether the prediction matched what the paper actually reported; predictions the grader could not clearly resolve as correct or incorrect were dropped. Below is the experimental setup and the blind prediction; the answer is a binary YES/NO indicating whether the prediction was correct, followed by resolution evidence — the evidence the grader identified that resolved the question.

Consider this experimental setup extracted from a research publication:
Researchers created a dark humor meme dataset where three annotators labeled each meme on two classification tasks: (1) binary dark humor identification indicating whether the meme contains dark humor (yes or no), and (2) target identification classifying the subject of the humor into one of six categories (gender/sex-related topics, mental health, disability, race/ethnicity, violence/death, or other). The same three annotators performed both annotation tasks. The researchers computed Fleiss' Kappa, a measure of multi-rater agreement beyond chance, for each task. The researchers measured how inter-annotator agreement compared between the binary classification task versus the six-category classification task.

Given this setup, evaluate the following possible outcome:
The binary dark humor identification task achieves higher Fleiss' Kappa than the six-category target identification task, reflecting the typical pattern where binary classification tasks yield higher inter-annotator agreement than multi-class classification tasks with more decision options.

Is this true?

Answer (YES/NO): NO